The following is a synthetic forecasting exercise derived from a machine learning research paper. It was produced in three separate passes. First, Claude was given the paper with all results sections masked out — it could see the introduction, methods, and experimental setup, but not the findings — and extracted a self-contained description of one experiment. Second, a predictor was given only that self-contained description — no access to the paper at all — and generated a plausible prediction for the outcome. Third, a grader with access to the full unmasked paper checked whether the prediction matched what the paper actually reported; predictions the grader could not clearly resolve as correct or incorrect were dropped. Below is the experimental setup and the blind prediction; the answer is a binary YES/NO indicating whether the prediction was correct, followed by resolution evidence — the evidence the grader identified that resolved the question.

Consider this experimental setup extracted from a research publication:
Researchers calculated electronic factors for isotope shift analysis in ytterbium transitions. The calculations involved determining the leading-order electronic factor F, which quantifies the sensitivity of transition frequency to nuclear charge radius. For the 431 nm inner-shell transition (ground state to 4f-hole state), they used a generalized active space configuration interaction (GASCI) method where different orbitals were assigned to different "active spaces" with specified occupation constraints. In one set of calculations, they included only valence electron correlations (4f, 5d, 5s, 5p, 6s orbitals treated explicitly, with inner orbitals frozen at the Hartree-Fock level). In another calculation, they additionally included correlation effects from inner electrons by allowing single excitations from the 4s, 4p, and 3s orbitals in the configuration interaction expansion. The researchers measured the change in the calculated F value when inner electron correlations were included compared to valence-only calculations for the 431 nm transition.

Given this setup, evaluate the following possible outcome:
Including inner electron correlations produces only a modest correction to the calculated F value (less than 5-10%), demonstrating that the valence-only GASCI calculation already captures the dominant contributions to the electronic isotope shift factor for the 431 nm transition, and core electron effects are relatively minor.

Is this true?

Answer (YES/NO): NO